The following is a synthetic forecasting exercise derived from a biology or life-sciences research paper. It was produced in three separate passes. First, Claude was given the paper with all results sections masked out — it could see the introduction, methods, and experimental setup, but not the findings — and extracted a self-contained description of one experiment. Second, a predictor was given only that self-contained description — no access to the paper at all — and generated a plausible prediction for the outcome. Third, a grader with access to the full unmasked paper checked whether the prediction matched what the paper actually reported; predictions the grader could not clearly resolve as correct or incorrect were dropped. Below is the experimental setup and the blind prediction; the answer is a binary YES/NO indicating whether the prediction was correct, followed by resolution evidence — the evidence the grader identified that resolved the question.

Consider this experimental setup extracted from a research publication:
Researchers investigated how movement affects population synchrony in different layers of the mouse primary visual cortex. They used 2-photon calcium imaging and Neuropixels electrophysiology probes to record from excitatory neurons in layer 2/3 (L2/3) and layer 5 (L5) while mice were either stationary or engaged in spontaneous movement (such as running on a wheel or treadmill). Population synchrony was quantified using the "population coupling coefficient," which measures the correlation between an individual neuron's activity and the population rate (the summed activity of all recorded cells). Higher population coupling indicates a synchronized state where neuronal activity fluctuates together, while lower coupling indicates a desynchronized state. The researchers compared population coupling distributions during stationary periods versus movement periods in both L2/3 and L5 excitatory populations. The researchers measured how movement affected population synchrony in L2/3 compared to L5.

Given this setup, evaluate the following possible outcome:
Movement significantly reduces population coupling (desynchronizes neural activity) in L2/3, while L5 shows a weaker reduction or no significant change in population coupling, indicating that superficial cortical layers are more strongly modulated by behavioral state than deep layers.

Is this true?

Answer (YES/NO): NO